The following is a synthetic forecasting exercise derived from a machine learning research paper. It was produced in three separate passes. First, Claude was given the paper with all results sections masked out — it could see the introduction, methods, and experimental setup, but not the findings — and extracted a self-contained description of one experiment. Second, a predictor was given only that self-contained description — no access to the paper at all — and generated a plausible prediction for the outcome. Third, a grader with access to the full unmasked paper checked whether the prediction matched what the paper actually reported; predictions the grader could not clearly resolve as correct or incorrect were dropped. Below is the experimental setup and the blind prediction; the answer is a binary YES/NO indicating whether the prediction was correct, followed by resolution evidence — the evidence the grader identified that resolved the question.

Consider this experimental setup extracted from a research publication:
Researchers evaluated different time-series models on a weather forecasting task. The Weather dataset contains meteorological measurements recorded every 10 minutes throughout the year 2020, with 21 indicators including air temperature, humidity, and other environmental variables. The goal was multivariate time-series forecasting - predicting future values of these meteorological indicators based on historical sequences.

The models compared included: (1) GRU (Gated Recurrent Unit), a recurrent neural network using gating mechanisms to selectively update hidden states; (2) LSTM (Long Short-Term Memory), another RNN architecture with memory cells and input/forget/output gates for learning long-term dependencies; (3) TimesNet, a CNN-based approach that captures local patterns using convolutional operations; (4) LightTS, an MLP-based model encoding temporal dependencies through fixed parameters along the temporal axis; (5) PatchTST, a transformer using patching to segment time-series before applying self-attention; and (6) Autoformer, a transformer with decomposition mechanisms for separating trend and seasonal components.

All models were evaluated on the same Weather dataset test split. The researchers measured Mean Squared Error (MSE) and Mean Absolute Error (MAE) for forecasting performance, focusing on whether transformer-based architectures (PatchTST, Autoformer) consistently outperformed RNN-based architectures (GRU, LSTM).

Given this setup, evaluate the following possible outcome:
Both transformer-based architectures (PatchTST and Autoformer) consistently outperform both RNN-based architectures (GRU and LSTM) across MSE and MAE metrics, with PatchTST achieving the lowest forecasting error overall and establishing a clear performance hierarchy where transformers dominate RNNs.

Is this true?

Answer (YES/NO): NO